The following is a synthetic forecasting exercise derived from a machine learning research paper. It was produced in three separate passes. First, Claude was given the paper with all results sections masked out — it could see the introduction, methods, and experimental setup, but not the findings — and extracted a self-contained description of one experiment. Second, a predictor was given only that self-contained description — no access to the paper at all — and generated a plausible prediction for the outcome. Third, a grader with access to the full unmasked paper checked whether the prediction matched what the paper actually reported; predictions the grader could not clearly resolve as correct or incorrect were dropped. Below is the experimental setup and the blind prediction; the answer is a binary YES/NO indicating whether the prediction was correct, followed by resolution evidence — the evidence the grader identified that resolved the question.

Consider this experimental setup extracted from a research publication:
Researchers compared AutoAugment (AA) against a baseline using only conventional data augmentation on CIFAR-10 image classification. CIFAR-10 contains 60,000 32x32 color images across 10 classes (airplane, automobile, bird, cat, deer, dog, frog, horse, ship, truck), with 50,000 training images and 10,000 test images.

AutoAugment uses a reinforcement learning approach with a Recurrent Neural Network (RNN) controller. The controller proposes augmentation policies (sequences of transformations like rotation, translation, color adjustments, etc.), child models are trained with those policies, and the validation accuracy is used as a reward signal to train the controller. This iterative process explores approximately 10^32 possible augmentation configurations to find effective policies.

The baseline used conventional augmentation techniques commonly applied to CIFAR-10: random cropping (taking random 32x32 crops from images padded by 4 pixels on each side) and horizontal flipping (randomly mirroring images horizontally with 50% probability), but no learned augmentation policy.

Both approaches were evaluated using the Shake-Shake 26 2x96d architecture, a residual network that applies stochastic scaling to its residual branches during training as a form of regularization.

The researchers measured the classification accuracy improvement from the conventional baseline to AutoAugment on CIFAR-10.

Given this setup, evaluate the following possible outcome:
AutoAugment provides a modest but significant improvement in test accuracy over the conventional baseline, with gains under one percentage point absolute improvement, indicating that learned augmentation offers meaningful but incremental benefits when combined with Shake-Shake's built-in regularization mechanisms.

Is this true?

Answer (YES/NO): YES